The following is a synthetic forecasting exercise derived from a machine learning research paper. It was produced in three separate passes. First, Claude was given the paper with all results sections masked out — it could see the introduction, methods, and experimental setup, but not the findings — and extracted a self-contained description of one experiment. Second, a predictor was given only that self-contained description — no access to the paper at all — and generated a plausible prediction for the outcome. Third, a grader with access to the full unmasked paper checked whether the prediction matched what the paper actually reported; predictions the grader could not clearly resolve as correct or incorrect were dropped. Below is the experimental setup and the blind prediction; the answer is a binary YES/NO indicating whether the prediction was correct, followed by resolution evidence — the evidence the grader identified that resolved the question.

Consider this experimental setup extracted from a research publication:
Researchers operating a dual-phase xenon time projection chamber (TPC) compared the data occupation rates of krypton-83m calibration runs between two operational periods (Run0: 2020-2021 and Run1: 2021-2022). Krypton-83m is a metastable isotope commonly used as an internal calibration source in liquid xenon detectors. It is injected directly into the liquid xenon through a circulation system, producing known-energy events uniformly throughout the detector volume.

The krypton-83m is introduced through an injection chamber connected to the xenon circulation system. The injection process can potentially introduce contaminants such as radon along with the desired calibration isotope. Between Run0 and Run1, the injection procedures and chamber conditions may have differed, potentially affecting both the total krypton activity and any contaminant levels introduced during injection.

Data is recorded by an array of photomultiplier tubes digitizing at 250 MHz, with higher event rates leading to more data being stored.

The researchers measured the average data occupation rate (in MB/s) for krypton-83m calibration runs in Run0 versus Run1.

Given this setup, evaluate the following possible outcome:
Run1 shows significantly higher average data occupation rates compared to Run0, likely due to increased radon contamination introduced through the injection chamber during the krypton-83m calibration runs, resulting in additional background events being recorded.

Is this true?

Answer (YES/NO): YES